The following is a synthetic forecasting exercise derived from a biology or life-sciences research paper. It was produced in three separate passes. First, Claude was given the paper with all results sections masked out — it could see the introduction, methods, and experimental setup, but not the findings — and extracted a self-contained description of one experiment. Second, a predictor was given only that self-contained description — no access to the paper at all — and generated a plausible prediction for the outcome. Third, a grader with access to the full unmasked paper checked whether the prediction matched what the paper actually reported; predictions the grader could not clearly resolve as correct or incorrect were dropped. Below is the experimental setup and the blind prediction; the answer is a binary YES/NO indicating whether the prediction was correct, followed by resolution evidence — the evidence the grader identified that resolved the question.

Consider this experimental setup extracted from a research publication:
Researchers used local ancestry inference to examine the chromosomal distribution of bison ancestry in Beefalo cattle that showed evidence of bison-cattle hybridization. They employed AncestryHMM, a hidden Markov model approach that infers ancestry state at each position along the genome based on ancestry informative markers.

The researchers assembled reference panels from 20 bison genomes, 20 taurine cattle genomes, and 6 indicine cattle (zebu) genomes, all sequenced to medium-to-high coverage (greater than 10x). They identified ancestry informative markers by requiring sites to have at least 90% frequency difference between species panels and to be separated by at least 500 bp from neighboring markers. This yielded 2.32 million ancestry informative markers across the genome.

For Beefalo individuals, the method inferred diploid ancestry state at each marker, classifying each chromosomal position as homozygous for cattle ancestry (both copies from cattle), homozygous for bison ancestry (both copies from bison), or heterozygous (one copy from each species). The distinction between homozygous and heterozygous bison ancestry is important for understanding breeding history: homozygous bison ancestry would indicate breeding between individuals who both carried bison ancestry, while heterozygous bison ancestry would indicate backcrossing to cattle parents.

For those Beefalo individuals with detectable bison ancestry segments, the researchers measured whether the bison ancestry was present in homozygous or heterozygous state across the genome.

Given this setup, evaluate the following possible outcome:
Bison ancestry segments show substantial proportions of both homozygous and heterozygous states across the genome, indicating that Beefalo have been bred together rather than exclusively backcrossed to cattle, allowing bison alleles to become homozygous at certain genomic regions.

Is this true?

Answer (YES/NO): NO